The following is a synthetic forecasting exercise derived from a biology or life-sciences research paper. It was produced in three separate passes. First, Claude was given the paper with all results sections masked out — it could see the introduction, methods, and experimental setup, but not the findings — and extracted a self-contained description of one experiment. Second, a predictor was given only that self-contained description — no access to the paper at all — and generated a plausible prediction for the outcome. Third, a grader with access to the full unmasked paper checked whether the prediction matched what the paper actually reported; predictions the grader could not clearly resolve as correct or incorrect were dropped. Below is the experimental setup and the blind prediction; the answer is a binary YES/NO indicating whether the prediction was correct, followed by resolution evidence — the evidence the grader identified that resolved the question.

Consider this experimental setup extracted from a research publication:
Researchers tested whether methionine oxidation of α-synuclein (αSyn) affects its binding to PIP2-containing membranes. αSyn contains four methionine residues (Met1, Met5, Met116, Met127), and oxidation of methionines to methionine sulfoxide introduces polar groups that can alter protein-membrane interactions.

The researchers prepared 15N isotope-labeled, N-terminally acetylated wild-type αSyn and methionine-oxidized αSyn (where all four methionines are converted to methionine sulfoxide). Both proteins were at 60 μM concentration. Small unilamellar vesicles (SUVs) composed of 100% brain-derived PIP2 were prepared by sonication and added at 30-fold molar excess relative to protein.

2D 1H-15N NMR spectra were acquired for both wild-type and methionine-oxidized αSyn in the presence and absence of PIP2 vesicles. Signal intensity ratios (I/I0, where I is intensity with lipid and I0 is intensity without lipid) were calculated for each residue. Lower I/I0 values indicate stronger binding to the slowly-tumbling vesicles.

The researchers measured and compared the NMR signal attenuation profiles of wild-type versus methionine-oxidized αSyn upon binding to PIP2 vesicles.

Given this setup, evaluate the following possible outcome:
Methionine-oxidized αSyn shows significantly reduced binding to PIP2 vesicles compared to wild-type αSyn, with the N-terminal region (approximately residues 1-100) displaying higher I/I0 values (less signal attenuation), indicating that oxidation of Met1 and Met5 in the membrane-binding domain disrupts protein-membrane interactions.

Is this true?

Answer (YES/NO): YES